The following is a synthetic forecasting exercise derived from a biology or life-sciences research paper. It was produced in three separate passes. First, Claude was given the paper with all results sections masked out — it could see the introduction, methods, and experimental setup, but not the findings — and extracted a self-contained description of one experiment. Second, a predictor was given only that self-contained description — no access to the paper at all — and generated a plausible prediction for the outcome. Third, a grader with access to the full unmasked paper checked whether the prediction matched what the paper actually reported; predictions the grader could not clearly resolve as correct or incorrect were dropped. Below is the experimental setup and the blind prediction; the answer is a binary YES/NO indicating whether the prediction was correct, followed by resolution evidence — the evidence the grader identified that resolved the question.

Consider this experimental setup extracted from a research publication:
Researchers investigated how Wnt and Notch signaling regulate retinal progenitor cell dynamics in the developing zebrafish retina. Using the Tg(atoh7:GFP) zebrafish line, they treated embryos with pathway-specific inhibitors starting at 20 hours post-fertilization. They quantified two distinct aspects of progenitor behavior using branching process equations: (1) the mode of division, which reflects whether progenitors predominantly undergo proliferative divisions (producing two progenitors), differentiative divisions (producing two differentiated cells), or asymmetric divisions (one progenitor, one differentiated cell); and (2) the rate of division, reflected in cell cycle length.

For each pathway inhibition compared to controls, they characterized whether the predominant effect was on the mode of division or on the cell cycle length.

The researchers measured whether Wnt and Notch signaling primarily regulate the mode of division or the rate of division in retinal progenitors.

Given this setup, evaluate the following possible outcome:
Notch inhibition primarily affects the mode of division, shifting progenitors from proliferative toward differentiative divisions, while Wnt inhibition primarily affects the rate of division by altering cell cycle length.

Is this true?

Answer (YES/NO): NO